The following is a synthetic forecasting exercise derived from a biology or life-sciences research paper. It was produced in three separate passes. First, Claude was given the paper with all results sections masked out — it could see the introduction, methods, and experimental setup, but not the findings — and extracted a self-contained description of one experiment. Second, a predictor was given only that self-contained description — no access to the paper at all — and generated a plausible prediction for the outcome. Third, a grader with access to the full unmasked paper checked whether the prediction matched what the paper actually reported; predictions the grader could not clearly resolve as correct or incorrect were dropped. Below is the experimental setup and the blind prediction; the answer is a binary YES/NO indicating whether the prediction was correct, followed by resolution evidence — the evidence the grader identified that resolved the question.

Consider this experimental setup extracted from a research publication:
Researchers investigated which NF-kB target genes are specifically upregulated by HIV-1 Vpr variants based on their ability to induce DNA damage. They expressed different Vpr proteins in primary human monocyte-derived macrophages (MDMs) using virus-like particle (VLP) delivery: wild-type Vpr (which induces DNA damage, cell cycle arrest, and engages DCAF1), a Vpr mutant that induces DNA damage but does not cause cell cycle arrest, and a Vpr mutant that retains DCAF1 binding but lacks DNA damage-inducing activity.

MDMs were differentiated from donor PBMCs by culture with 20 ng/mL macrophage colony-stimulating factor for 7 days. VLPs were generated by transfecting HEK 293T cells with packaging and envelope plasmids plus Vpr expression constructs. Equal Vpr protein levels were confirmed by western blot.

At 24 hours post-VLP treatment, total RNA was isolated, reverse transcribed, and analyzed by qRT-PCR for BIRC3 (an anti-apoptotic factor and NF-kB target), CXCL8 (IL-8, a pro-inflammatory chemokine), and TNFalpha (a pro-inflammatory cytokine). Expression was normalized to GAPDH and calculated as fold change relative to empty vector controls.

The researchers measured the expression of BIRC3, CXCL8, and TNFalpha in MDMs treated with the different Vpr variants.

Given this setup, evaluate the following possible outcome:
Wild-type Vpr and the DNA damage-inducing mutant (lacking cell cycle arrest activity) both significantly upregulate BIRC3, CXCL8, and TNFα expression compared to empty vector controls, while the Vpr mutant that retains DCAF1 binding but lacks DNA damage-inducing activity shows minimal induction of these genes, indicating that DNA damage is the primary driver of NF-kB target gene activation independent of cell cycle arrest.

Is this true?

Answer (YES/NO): NO